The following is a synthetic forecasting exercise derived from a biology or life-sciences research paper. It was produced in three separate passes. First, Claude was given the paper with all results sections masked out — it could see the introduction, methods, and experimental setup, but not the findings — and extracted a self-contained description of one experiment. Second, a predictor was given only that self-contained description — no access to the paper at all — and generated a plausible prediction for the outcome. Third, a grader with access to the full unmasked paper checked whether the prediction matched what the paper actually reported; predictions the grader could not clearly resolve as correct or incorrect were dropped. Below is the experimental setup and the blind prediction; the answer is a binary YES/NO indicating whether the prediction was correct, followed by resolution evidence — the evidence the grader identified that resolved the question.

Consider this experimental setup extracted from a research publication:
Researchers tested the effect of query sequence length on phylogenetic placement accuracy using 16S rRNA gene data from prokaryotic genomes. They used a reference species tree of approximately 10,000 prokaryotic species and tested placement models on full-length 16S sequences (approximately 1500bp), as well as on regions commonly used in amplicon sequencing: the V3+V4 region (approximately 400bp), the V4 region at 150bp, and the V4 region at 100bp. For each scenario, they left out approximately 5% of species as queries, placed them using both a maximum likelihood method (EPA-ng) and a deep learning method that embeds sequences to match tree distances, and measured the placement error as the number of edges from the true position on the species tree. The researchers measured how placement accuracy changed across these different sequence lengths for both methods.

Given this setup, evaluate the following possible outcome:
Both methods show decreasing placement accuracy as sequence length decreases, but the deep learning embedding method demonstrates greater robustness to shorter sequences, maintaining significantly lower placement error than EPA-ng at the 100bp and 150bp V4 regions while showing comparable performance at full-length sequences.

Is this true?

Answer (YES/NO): YES